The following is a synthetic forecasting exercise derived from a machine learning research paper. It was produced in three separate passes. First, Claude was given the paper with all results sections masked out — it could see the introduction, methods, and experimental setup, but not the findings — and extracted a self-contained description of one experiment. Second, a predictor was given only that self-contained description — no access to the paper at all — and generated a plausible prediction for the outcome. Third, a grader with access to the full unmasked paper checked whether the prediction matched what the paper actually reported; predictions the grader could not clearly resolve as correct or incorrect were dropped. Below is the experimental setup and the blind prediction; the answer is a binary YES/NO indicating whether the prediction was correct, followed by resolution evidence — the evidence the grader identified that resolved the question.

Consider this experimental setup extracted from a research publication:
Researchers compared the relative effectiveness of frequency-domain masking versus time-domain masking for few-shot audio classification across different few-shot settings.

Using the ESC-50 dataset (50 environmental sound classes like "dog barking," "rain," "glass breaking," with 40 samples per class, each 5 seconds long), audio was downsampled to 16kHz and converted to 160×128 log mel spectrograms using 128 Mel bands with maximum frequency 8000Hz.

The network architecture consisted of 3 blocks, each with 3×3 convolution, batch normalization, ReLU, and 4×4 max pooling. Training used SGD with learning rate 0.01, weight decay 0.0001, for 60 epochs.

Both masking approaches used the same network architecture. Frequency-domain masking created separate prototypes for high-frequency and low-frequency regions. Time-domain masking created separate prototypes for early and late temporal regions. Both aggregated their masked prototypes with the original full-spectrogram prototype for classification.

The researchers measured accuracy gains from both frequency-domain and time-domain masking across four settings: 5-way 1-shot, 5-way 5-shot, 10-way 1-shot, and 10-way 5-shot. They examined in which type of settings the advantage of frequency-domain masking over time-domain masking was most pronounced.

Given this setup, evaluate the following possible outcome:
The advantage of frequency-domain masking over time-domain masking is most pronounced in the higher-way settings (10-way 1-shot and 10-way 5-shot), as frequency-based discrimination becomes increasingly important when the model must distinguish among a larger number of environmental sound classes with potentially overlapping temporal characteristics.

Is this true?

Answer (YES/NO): NO